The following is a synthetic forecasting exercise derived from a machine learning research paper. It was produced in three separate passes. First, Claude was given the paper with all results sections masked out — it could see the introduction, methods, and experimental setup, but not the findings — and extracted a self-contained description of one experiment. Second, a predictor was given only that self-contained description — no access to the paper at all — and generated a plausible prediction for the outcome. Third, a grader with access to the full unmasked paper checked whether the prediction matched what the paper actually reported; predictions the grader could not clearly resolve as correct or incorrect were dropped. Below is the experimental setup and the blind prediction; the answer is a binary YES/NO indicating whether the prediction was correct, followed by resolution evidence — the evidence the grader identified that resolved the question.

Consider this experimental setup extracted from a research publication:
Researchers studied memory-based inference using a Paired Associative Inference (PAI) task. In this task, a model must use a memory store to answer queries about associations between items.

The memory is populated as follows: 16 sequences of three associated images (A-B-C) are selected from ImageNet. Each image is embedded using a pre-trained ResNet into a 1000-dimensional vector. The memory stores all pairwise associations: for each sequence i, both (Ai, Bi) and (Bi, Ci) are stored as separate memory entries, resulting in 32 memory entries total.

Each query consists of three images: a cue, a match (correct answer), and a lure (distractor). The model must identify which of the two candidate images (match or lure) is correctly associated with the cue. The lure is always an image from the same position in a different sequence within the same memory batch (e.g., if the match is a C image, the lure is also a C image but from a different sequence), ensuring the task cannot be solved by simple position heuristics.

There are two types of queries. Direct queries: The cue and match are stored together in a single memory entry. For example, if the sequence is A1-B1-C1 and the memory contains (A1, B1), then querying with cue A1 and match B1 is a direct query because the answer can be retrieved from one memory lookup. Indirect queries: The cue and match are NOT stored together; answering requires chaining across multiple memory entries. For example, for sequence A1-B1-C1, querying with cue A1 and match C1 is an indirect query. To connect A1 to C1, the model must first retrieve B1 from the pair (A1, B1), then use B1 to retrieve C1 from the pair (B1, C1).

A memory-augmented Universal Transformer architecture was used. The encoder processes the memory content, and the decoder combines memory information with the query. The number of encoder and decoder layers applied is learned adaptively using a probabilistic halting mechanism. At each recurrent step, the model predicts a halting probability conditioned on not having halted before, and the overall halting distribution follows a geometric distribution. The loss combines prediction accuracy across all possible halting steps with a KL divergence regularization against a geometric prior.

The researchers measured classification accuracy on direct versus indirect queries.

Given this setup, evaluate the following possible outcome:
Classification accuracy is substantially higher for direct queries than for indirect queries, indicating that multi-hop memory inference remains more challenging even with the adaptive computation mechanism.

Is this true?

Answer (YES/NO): NO